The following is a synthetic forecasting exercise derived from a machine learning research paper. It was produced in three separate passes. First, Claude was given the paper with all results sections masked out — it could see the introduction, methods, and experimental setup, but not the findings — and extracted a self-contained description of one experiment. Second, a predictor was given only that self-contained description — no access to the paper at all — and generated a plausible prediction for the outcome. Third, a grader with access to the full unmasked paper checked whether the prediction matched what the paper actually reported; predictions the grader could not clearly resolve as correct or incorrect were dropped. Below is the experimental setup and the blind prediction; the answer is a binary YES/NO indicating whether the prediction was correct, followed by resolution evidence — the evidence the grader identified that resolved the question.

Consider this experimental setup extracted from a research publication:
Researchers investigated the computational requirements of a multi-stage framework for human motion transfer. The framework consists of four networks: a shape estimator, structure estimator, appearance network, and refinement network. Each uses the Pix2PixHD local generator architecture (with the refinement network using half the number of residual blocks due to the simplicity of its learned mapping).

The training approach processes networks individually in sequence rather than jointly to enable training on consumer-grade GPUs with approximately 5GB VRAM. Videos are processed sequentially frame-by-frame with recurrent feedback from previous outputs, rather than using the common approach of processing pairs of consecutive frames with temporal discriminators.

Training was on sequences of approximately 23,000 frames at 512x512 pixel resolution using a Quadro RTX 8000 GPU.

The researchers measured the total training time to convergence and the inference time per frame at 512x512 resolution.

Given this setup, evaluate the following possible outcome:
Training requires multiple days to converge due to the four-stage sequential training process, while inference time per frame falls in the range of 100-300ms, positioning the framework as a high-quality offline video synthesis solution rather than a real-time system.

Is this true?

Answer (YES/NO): YES